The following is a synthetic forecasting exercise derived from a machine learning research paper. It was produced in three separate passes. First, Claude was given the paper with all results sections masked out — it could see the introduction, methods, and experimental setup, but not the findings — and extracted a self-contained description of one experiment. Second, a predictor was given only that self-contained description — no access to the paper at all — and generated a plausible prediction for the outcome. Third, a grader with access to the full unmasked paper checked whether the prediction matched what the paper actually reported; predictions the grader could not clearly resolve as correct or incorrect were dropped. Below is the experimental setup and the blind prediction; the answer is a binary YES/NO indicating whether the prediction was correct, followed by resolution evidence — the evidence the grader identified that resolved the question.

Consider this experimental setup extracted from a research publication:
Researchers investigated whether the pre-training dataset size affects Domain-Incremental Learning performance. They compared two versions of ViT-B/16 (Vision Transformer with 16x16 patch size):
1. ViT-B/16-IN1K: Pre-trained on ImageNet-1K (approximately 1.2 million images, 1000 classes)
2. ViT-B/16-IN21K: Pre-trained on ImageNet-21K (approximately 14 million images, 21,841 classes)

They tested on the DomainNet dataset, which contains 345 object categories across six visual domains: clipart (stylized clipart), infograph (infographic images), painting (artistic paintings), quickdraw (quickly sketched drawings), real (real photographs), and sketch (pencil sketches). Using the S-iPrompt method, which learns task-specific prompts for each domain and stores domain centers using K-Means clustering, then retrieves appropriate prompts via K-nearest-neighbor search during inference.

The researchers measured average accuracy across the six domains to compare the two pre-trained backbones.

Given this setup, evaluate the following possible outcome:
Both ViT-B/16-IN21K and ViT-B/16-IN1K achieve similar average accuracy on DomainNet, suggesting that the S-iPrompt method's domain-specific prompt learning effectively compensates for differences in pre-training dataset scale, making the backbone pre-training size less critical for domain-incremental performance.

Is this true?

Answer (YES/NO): NO